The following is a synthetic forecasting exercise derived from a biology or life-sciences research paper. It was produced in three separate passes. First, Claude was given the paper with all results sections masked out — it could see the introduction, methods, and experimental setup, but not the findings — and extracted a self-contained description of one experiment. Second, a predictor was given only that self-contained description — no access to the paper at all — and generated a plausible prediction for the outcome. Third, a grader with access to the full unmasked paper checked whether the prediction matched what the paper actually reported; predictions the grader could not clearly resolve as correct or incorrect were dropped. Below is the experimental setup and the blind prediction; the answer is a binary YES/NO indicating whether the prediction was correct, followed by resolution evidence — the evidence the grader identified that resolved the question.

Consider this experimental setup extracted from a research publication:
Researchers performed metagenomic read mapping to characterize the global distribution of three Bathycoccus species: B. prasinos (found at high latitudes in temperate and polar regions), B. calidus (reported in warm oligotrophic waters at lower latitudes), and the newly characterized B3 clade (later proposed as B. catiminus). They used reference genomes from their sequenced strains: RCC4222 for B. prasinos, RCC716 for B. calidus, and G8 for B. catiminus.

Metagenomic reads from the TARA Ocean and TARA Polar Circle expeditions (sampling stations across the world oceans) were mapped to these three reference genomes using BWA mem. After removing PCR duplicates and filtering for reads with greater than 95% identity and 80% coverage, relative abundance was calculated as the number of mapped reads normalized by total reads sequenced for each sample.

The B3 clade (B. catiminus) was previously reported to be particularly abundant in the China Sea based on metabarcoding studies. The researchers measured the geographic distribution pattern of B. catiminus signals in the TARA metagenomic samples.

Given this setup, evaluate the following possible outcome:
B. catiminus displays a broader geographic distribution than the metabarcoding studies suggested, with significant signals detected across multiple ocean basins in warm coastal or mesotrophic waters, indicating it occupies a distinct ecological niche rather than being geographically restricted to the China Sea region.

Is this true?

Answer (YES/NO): NO